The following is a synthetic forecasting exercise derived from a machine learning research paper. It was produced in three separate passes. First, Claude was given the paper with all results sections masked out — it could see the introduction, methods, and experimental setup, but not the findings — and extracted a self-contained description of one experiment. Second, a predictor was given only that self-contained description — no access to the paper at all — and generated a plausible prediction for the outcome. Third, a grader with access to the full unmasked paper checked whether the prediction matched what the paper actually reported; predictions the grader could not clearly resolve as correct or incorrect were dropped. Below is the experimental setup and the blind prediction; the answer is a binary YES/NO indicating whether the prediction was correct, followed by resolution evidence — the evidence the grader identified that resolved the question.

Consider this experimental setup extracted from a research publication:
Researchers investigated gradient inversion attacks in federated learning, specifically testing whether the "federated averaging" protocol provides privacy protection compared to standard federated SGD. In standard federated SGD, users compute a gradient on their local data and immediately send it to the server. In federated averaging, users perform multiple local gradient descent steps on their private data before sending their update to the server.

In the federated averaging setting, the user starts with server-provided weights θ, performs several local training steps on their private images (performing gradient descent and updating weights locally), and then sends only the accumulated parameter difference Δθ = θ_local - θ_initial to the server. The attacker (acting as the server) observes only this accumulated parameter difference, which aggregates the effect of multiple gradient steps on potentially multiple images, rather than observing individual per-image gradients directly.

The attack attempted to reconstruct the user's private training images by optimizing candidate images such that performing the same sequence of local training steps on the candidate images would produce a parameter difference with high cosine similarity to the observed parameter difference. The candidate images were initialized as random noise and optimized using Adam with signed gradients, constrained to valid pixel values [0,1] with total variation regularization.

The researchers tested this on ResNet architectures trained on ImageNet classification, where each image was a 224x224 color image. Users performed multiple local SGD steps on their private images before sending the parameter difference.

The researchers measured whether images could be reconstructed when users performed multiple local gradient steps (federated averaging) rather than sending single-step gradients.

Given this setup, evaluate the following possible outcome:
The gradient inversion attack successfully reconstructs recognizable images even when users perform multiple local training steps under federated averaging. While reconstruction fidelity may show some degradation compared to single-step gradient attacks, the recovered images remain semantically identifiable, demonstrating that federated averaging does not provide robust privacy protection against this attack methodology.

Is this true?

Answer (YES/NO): YES